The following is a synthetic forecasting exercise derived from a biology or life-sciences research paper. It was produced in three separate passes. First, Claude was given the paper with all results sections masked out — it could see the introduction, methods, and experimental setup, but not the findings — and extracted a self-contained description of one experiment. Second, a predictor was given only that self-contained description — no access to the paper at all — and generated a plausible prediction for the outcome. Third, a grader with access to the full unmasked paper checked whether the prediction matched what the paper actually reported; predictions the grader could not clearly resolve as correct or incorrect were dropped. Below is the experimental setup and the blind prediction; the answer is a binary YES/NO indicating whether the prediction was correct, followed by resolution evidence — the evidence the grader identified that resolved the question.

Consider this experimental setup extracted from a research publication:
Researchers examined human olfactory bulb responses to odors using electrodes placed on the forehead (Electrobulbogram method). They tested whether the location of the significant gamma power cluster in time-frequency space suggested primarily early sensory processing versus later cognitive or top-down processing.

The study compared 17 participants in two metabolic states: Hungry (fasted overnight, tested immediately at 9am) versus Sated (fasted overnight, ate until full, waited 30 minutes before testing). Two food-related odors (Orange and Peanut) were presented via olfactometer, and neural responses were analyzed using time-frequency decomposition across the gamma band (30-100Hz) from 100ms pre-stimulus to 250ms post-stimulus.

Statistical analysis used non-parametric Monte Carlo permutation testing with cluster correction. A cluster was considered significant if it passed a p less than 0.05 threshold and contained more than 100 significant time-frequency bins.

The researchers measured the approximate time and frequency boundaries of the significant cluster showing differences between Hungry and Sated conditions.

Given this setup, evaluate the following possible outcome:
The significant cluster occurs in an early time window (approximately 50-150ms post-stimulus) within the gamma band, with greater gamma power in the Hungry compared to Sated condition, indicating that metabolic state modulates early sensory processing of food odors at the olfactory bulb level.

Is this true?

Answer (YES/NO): YES